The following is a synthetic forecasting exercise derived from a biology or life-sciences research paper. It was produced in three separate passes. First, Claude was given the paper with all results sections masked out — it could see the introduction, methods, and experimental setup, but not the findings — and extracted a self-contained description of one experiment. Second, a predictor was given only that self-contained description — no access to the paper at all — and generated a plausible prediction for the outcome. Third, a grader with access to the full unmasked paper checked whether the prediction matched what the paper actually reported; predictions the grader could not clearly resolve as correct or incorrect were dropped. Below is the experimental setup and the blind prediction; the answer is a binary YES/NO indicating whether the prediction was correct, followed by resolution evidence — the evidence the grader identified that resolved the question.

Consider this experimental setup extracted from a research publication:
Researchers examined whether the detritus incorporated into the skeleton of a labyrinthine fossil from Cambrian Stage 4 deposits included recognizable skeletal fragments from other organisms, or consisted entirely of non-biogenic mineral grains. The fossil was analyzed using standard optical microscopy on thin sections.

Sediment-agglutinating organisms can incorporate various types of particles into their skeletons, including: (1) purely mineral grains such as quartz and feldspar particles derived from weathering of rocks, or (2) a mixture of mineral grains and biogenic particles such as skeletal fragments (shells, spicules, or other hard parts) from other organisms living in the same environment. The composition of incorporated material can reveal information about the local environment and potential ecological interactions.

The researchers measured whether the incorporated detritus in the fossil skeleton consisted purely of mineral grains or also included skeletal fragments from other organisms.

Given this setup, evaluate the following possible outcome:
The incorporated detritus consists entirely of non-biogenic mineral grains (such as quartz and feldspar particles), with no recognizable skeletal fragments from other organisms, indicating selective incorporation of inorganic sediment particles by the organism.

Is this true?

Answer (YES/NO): NO